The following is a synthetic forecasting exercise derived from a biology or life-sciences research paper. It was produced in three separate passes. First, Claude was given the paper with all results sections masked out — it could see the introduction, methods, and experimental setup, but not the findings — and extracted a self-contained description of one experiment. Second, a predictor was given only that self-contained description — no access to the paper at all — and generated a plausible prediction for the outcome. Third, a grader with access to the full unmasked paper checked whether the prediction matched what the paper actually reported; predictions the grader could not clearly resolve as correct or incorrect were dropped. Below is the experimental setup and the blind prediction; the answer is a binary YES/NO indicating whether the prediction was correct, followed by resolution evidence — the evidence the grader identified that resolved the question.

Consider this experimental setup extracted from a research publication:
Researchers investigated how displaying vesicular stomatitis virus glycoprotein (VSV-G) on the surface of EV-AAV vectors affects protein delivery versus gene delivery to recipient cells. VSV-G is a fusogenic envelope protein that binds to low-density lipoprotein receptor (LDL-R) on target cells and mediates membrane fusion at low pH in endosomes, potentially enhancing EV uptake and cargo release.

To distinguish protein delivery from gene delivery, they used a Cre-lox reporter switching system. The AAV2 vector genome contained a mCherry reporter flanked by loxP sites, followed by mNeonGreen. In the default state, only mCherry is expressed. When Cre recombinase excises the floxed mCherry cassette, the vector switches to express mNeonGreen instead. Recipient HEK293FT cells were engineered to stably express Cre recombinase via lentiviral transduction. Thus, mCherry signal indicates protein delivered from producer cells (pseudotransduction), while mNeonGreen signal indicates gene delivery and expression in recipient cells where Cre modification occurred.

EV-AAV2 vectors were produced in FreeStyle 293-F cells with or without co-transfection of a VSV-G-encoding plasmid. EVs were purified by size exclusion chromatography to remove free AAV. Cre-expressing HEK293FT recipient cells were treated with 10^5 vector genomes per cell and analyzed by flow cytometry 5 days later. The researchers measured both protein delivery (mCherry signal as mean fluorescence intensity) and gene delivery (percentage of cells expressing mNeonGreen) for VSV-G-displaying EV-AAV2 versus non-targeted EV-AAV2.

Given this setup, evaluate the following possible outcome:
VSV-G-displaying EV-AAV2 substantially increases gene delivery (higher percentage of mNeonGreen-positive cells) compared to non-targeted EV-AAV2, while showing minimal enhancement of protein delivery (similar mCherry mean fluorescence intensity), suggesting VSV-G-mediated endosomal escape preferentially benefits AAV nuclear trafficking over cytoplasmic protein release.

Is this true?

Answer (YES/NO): NO